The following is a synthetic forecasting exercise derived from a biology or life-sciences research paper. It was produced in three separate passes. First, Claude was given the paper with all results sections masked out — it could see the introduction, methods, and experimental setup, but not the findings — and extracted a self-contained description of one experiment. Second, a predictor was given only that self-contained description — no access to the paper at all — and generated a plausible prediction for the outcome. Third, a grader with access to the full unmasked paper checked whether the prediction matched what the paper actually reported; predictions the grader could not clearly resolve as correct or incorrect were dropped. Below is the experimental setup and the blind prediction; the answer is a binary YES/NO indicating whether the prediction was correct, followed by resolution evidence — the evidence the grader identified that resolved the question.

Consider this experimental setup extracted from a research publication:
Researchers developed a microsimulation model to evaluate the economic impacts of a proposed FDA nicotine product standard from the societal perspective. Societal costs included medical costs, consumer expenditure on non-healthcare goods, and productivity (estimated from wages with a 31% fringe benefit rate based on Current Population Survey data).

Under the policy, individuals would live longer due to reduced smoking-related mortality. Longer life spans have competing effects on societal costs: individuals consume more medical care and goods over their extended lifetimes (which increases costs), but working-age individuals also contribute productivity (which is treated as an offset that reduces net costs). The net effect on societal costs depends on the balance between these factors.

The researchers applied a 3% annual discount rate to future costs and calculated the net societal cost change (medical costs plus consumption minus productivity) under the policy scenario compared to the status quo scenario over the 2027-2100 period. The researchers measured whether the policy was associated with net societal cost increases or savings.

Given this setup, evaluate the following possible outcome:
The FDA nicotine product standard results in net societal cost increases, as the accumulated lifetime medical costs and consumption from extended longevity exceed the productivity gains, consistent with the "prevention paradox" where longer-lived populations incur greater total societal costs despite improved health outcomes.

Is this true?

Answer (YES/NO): YES